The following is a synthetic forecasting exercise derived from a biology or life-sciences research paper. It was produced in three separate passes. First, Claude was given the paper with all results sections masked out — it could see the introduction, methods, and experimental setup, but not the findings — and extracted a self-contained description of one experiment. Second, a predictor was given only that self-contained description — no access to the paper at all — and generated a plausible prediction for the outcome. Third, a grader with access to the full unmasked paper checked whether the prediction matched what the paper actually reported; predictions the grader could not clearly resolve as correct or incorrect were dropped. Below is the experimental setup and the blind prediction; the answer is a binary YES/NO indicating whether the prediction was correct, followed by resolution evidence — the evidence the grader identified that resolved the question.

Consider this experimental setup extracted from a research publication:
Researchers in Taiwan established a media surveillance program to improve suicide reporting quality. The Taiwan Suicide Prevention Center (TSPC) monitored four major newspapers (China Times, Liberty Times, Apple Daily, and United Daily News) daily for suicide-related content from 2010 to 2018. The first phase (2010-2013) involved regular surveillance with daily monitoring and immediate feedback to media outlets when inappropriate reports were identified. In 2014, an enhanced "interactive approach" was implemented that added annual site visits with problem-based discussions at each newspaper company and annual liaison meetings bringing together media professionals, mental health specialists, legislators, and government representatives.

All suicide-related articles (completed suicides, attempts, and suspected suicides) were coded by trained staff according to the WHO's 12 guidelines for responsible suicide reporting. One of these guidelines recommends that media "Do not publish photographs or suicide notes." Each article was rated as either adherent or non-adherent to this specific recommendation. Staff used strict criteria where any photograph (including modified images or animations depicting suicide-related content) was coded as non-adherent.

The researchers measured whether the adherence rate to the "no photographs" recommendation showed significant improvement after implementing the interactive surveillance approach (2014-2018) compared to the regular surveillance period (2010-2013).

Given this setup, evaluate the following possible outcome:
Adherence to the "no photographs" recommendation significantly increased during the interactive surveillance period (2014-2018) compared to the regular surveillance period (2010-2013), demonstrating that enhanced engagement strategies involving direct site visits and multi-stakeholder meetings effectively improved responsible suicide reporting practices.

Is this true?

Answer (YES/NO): NO